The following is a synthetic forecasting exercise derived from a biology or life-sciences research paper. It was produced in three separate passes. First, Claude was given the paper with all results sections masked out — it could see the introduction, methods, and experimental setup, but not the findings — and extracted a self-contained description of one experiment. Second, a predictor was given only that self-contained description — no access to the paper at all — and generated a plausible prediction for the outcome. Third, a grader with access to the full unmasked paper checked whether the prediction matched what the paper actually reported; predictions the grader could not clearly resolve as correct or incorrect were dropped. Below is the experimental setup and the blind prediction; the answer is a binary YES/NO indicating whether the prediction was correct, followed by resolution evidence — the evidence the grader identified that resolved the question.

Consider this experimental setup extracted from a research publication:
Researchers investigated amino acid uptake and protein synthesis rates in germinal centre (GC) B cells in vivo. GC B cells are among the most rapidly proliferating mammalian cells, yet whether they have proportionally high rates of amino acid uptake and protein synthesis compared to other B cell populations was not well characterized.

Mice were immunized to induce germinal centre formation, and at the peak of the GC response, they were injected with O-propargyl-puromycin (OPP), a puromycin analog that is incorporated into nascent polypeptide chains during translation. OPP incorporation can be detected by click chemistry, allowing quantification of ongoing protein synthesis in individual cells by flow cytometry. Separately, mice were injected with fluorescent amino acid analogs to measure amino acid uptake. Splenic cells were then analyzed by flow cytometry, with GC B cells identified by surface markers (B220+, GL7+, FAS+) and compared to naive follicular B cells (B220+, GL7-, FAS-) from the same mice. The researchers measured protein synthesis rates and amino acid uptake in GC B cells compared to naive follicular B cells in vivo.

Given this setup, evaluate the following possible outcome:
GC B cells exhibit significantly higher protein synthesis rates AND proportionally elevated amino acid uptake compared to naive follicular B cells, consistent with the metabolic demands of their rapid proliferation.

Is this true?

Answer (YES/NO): YES